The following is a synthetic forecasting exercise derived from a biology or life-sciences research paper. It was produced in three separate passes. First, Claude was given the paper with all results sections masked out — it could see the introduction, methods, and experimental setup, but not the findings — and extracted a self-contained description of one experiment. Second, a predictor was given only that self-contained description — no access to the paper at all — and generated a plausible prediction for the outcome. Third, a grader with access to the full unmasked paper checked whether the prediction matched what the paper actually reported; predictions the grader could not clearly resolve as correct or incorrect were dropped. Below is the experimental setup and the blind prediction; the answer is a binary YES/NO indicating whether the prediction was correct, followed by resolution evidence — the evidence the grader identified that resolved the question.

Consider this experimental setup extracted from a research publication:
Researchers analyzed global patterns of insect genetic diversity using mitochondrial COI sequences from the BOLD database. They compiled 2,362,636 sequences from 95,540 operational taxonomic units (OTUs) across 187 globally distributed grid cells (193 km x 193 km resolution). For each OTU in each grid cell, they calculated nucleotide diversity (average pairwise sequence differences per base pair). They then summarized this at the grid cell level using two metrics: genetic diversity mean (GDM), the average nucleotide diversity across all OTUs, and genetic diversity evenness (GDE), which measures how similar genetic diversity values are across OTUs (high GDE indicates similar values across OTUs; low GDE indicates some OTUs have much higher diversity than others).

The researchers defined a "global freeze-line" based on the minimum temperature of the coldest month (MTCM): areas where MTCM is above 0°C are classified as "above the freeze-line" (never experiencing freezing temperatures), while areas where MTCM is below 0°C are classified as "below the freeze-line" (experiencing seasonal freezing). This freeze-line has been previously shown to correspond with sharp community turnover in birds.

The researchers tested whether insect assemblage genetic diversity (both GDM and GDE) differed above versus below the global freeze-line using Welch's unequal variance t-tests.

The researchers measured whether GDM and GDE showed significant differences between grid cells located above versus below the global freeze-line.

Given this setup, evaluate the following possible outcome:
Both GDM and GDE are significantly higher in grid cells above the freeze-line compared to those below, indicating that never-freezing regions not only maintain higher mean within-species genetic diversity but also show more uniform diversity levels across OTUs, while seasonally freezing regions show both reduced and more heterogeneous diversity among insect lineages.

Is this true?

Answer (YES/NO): NO